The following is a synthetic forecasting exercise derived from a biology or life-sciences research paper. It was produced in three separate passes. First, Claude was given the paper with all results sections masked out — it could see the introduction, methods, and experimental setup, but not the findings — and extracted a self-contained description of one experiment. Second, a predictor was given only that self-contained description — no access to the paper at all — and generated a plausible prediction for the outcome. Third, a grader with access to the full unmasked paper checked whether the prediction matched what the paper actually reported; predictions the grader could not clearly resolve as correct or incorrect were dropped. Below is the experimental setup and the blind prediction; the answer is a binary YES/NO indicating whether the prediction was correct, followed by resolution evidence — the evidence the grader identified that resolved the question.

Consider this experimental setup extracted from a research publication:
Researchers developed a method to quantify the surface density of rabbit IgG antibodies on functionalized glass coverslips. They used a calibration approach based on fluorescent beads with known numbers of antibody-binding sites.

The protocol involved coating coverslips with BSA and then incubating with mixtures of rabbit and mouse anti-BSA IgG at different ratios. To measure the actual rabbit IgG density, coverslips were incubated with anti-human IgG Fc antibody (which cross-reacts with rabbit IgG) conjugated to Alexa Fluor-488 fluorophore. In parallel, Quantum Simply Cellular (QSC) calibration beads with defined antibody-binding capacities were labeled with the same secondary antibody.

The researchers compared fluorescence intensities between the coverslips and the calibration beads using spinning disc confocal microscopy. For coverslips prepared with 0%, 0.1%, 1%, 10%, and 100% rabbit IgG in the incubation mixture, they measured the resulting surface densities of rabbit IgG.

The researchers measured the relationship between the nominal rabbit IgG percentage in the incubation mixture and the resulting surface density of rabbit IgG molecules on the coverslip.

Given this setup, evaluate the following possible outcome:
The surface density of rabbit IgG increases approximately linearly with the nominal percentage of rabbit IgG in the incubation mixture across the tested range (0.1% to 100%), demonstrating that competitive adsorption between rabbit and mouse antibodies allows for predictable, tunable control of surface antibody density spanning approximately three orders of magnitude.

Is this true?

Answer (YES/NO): NO